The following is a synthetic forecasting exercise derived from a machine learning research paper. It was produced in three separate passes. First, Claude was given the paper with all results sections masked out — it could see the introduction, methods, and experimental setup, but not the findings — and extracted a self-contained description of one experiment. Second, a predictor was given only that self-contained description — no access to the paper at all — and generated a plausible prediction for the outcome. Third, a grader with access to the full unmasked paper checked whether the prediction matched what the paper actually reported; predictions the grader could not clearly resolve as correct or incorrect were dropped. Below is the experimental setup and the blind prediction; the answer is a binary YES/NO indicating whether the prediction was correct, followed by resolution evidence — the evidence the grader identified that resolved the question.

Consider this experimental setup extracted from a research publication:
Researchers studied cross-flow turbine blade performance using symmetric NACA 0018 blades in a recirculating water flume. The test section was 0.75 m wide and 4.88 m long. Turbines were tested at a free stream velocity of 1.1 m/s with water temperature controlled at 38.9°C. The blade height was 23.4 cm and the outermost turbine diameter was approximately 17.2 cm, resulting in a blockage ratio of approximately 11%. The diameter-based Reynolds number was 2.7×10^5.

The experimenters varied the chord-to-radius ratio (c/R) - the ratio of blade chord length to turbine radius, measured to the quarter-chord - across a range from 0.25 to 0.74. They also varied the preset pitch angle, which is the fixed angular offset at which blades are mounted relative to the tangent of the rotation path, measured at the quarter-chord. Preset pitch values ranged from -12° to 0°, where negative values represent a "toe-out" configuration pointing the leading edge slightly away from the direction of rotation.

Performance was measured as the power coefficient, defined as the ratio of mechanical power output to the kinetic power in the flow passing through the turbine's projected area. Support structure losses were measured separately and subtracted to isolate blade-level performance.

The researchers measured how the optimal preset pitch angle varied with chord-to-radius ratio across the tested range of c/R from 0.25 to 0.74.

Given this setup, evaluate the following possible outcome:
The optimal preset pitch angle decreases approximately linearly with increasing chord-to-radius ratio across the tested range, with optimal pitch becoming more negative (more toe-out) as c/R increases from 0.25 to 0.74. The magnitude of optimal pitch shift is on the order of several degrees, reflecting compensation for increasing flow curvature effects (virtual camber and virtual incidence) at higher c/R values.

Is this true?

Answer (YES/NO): YES